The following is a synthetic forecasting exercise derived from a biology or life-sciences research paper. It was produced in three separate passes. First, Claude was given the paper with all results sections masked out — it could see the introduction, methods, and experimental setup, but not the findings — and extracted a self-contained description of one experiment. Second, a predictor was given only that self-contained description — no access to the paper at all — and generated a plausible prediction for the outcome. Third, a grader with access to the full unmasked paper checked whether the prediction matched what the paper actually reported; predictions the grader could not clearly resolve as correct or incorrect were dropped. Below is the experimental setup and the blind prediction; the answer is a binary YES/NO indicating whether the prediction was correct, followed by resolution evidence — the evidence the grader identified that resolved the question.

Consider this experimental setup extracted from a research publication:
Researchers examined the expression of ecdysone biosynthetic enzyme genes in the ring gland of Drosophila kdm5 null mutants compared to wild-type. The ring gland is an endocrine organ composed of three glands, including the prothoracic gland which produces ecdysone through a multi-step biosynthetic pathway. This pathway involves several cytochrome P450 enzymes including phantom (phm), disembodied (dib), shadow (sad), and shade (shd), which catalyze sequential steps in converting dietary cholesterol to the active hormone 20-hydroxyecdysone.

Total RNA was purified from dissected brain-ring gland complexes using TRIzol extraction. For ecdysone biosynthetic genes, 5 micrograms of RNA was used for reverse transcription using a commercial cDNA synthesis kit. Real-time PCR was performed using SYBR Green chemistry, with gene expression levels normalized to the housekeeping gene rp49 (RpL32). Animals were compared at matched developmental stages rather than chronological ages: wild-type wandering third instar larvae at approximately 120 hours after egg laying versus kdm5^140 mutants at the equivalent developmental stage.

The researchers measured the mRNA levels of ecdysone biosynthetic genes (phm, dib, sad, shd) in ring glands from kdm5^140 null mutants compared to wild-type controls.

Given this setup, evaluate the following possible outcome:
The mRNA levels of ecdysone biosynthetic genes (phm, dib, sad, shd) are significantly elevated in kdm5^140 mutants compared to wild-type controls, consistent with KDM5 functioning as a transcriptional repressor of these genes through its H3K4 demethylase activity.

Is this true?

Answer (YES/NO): NO